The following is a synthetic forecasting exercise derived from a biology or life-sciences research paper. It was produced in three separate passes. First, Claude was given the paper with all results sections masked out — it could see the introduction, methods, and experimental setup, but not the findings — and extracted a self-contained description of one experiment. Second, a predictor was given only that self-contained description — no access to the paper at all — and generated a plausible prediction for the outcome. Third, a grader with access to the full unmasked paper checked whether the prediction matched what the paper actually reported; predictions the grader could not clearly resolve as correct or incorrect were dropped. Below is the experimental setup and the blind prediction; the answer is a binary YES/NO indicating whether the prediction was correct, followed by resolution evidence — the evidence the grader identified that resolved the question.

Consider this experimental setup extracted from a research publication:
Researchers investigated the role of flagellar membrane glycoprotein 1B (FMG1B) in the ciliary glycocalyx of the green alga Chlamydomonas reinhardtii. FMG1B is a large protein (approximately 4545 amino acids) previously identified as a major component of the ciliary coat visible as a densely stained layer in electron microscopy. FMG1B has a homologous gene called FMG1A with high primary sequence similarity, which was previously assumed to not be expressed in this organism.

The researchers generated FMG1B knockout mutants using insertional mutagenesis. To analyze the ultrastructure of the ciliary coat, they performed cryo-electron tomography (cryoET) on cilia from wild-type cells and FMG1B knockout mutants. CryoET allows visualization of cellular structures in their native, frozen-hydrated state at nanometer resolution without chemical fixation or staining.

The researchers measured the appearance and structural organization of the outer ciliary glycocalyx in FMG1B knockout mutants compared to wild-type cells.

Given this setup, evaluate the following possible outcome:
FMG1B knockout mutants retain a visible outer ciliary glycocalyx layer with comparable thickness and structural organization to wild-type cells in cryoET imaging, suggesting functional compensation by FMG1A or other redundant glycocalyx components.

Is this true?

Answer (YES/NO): YES